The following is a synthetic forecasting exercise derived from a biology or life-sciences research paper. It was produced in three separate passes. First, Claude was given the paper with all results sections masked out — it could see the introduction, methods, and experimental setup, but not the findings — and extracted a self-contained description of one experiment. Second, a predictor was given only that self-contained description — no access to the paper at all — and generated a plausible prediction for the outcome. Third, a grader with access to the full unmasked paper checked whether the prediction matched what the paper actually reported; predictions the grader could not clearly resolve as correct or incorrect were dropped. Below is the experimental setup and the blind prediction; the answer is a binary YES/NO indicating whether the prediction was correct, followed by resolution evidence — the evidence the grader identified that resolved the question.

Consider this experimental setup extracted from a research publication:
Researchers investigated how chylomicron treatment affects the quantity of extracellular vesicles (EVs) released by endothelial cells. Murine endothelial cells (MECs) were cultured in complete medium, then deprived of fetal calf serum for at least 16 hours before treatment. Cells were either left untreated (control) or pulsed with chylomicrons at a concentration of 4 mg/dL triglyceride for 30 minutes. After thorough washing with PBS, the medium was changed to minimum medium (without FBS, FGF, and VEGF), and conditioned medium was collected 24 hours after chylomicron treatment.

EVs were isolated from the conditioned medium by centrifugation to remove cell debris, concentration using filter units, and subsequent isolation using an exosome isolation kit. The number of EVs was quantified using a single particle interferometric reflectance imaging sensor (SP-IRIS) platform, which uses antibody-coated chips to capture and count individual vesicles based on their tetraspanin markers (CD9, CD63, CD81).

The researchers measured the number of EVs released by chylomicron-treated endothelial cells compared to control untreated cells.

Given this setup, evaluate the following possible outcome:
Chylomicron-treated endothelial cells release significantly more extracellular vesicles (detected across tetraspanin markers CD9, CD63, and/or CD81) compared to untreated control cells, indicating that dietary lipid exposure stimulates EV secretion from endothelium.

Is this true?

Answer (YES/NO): YES